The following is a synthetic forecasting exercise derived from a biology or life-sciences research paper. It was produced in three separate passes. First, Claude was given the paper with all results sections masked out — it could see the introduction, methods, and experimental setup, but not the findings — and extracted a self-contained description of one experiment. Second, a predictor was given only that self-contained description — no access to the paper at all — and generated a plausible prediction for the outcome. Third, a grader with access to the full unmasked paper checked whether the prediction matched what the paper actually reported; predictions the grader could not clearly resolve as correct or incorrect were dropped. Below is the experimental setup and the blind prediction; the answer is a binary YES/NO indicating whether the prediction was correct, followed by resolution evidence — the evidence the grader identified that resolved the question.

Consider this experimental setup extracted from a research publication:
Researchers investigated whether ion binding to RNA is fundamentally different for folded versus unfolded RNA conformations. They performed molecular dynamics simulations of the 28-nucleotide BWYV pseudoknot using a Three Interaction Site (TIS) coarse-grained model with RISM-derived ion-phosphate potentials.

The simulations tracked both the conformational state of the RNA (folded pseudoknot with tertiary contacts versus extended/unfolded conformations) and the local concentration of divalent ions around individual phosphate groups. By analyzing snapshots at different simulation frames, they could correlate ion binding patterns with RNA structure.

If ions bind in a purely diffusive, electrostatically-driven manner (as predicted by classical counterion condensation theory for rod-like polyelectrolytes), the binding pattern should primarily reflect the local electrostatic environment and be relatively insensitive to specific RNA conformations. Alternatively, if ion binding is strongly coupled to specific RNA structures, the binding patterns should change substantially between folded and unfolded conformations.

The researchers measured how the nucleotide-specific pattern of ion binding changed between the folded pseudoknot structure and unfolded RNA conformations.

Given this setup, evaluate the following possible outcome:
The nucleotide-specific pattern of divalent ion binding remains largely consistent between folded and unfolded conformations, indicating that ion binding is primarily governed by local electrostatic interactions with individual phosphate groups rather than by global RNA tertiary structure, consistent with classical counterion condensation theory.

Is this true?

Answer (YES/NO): NO